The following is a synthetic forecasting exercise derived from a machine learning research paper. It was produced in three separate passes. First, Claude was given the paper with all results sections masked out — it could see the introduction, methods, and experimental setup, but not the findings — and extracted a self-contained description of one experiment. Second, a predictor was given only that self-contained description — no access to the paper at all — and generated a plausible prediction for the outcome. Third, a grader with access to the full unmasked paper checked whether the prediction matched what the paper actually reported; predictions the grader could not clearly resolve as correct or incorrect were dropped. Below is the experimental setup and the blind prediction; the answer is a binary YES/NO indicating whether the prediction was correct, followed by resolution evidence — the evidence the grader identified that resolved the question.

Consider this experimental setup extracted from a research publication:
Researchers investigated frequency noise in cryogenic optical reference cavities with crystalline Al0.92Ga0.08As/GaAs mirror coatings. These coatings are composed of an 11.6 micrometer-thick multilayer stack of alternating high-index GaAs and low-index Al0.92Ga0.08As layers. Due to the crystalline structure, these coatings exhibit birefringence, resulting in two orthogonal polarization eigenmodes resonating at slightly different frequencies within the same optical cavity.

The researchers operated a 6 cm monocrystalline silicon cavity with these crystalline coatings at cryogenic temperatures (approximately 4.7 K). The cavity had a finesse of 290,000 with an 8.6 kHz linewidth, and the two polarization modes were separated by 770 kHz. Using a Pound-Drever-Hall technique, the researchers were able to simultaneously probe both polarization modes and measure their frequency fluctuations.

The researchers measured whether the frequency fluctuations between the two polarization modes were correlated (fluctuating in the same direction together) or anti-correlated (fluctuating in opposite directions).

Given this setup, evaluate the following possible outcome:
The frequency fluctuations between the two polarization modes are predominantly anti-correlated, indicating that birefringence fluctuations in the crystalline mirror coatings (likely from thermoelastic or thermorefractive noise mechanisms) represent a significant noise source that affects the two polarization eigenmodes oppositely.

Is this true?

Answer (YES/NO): YES